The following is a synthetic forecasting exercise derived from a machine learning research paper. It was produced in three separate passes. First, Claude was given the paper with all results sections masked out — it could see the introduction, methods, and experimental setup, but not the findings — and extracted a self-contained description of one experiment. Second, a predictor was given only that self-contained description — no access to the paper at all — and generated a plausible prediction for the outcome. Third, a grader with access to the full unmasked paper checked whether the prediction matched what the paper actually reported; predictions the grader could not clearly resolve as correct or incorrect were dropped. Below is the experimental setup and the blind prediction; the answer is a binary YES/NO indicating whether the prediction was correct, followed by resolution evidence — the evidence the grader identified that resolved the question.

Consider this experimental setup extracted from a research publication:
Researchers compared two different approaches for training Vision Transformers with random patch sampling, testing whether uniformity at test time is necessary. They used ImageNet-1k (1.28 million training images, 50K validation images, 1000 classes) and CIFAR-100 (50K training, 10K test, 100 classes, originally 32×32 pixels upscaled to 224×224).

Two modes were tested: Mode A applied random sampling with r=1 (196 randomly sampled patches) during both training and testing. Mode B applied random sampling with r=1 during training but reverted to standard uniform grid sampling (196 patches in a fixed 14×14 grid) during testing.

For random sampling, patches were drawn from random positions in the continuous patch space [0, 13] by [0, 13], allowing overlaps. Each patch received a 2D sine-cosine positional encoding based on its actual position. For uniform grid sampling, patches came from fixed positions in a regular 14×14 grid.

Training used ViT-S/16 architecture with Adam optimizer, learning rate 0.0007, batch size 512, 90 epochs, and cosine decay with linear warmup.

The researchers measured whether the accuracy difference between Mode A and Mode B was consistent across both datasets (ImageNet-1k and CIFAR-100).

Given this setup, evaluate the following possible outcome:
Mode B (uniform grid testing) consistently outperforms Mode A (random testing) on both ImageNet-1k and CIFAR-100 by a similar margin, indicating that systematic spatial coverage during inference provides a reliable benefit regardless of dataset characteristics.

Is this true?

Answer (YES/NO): NO